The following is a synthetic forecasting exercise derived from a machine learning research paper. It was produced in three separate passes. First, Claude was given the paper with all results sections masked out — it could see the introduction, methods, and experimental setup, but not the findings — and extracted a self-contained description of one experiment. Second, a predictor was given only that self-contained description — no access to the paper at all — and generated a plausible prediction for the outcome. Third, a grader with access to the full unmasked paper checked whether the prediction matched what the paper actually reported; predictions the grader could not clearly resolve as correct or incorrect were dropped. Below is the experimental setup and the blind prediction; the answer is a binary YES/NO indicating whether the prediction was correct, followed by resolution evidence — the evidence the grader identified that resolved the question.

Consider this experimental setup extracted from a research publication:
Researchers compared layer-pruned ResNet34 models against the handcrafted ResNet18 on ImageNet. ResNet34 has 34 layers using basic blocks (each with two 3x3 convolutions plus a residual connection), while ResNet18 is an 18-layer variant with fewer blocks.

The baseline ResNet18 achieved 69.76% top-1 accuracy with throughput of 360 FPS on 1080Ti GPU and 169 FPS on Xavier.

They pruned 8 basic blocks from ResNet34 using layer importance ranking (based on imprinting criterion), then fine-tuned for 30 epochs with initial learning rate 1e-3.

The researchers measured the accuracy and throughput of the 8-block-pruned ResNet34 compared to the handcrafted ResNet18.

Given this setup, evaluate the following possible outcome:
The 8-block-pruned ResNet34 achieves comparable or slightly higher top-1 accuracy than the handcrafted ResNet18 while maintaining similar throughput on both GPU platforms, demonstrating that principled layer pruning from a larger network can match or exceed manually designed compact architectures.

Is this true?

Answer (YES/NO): YES